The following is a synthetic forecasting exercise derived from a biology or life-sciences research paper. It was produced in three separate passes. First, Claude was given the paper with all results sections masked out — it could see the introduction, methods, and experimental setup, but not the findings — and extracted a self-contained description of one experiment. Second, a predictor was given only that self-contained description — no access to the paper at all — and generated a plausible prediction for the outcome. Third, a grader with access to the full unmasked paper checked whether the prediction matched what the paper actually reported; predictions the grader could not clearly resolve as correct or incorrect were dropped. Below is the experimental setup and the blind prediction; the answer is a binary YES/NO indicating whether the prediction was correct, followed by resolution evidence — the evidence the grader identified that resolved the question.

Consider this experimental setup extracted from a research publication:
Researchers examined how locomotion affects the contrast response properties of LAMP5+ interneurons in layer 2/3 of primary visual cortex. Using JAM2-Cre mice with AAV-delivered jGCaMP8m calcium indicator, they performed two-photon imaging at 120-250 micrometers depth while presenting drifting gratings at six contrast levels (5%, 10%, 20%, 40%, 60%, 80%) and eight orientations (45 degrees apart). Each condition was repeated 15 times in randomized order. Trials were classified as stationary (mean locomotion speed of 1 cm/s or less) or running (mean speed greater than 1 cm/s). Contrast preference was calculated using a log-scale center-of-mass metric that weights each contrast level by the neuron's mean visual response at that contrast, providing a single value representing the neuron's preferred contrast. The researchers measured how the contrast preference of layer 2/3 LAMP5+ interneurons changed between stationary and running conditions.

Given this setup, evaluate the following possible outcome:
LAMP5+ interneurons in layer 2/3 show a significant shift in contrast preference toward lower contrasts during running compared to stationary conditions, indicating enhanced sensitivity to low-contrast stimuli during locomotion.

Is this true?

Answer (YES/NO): NO